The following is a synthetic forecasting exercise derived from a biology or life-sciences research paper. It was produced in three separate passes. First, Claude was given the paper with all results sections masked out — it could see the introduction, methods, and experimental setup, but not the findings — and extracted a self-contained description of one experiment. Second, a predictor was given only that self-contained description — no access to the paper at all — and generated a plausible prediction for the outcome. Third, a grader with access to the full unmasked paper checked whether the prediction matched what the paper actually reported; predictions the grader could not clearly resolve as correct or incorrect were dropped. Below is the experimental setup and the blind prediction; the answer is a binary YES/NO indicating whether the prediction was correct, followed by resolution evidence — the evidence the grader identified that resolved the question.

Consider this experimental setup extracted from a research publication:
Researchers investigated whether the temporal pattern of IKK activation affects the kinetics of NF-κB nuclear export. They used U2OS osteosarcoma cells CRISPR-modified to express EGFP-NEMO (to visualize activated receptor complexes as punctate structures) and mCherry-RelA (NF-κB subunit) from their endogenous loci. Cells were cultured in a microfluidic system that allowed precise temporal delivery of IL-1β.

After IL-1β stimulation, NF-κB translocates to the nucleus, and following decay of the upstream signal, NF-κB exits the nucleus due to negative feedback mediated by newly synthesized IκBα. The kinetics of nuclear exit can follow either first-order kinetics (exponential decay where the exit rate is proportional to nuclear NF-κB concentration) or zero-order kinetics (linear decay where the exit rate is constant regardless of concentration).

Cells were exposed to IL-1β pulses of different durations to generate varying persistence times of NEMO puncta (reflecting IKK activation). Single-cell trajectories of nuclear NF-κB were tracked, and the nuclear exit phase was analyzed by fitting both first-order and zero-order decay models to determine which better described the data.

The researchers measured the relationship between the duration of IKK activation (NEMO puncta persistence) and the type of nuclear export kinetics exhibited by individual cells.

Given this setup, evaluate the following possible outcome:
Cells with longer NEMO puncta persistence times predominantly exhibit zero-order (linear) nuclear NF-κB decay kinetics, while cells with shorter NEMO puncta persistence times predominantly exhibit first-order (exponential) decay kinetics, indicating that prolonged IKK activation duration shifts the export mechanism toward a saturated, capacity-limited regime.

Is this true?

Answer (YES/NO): YES